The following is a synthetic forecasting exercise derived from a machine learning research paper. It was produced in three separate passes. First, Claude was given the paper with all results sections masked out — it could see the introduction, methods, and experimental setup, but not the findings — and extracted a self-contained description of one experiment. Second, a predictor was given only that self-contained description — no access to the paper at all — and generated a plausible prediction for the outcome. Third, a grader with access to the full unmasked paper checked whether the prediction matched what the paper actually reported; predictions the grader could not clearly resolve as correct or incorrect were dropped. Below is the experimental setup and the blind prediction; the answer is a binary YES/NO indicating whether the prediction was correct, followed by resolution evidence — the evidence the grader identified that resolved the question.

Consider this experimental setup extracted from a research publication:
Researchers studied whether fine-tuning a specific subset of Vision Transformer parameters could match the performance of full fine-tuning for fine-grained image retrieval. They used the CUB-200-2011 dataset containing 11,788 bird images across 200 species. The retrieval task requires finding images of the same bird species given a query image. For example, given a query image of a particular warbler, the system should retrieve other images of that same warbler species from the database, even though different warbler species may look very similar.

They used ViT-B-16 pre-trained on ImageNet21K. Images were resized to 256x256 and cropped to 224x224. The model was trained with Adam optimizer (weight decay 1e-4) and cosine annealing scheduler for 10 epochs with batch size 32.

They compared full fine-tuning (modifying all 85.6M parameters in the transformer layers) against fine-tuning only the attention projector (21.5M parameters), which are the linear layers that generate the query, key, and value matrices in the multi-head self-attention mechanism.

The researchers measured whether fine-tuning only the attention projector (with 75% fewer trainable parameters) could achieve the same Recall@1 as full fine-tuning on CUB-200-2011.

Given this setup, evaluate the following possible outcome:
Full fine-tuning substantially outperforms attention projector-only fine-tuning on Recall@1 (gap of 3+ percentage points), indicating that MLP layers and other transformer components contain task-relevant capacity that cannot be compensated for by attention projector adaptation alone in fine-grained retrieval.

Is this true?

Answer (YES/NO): NO